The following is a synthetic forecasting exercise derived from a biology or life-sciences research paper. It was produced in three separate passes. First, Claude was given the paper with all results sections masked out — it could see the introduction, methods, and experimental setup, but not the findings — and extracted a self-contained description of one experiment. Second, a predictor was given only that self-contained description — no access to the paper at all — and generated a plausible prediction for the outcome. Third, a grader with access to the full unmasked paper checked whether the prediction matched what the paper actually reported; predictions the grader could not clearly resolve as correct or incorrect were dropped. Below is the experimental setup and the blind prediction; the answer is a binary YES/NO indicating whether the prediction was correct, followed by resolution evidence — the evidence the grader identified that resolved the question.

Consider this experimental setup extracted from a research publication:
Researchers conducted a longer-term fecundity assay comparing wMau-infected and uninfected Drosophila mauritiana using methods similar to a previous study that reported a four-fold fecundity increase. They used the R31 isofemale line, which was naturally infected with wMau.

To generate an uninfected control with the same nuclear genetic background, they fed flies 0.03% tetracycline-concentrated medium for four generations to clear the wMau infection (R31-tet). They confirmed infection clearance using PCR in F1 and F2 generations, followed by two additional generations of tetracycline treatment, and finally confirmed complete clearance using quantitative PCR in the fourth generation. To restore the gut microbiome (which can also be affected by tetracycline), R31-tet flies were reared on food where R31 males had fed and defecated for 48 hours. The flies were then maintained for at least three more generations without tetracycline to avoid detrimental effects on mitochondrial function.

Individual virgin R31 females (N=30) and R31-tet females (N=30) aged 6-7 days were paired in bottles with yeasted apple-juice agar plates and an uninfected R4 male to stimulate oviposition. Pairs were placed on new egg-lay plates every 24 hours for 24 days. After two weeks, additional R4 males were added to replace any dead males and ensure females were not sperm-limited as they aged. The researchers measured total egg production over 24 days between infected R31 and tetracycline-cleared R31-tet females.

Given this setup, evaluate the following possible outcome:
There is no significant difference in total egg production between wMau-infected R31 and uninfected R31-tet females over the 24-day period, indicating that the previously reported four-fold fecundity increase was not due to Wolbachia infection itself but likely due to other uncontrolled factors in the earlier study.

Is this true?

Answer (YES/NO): YES